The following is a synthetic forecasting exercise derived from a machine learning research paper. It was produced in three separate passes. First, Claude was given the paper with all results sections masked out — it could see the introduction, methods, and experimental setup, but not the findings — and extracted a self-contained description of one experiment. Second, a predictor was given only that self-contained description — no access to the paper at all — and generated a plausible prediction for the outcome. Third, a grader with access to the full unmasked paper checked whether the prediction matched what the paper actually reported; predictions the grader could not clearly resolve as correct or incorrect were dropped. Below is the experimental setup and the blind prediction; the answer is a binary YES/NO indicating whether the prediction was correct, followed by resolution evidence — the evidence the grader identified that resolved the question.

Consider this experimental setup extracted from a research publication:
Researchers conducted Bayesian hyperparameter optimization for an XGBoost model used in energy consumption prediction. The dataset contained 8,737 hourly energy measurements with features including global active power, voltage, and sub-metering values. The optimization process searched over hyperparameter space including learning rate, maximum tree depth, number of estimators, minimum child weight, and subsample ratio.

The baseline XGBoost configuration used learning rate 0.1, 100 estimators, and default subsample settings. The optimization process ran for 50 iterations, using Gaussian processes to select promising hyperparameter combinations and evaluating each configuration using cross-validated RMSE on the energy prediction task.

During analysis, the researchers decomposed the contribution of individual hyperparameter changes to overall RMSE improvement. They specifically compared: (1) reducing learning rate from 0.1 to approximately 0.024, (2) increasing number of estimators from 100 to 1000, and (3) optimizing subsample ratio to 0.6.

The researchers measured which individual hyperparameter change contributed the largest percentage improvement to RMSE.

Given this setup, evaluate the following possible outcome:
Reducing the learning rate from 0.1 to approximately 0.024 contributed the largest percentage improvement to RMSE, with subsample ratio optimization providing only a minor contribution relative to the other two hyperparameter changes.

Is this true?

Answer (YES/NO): YES